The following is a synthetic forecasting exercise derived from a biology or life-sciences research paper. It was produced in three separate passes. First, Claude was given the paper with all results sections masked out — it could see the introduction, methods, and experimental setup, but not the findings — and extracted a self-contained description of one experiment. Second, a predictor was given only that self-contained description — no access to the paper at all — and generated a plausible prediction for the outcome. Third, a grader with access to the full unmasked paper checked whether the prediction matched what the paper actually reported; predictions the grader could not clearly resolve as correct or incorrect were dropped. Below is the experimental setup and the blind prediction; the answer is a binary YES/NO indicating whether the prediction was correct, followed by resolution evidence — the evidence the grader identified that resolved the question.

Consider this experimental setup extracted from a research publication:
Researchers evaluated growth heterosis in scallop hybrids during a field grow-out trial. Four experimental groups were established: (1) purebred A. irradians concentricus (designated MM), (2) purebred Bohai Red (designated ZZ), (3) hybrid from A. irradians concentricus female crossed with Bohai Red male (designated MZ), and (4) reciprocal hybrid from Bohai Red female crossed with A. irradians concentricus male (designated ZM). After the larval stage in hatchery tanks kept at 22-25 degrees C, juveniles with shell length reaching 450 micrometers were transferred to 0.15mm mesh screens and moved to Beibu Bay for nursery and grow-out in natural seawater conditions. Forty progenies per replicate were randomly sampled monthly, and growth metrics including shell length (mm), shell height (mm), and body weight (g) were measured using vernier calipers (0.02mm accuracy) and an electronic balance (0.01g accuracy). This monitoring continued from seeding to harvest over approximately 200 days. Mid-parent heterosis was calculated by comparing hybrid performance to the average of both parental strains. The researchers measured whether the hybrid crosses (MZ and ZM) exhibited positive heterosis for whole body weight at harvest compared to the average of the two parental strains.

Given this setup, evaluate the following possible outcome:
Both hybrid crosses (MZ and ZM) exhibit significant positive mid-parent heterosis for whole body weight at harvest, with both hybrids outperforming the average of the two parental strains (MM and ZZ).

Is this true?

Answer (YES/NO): NO